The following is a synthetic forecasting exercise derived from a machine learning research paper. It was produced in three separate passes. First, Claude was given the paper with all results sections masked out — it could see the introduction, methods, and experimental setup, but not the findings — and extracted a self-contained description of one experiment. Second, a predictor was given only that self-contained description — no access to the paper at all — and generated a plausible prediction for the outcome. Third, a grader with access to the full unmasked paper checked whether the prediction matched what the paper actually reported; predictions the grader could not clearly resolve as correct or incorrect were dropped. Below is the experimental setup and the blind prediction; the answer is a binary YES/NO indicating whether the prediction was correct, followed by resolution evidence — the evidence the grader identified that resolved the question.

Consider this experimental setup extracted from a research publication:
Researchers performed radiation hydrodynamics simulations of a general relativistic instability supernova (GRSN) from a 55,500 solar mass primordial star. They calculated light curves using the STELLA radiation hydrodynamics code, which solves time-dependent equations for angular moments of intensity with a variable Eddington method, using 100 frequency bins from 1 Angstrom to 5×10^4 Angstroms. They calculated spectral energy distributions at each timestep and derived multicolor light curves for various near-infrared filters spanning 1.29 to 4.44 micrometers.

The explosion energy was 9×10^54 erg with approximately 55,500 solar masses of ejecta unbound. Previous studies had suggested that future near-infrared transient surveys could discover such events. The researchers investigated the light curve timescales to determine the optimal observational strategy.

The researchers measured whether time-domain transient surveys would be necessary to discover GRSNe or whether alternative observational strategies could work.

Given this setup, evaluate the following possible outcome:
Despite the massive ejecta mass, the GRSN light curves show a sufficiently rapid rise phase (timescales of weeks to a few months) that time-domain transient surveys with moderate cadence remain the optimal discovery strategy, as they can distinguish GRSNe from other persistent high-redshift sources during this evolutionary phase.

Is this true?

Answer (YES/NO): NO